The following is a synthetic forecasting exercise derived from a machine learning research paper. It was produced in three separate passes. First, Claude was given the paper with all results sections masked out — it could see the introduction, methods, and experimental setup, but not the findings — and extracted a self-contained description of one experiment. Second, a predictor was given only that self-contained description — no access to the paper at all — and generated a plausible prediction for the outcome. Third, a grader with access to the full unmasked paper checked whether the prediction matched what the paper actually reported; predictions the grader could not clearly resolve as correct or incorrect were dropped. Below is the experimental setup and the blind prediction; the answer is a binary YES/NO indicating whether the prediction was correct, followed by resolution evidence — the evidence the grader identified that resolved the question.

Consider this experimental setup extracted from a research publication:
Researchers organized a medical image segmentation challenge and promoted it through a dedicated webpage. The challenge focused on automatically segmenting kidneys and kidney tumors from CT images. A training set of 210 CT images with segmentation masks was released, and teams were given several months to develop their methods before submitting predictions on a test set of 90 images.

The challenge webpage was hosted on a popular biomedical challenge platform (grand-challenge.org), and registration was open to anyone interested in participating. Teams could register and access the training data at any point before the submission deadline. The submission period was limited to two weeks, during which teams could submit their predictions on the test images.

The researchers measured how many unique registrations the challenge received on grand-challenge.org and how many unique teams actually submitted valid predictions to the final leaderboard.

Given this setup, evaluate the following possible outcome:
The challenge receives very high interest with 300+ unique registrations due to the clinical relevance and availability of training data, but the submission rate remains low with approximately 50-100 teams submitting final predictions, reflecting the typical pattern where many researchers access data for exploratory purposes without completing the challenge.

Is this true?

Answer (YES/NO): YES